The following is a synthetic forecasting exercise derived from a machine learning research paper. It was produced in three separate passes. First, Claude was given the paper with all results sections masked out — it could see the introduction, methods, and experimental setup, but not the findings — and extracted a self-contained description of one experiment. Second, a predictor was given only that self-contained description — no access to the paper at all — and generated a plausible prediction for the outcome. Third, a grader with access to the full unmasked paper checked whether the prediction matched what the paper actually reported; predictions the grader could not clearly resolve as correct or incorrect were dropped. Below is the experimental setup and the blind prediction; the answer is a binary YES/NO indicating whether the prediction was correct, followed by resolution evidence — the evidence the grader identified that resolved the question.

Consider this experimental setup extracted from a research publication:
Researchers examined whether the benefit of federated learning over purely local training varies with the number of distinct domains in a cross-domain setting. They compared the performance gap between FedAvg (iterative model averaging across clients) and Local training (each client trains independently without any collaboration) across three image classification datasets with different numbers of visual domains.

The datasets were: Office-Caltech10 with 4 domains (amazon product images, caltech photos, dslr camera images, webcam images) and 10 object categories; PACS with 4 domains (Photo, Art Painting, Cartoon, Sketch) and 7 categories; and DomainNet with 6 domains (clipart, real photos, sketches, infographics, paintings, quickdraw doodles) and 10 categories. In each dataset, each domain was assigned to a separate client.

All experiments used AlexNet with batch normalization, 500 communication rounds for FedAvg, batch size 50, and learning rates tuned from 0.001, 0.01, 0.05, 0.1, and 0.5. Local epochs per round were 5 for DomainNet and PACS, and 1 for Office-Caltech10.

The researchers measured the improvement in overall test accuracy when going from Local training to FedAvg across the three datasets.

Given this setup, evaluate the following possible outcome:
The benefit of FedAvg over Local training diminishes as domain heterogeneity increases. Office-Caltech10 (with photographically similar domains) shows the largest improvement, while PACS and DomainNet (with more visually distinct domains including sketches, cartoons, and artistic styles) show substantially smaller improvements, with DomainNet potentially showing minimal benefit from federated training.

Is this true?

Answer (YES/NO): NO